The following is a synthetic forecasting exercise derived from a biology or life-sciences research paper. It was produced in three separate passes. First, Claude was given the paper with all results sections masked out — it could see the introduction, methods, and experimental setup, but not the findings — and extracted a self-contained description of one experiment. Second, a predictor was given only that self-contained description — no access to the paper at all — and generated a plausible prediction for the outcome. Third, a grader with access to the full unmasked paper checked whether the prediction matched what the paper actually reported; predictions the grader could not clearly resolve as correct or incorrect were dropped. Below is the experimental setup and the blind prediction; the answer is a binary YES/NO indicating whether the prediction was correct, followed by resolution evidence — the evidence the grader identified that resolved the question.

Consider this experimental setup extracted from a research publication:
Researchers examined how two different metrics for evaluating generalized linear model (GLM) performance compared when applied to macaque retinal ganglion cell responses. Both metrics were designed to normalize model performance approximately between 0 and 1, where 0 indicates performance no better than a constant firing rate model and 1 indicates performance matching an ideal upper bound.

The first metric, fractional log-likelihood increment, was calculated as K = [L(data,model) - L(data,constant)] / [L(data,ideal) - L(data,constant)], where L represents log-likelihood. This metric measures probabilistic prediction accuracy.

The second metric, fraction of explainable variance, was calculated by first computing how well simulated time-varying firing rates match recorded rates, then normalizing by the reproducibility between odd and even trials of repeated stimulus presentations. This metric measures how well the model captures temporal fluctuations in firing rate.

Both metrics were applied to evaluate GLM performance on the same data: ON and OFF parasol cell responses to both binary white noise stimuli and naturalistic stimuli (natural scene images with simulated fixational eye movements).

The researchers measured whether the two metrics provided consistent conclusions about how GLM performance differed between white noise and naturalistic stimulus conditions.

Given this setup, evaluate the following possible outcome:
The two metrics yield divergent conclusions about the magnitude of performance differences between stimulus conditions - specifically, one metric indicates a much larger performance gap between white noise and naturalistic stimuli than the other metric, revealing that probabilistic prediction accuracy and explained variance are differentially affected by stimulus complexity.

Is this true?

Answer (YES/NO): NO